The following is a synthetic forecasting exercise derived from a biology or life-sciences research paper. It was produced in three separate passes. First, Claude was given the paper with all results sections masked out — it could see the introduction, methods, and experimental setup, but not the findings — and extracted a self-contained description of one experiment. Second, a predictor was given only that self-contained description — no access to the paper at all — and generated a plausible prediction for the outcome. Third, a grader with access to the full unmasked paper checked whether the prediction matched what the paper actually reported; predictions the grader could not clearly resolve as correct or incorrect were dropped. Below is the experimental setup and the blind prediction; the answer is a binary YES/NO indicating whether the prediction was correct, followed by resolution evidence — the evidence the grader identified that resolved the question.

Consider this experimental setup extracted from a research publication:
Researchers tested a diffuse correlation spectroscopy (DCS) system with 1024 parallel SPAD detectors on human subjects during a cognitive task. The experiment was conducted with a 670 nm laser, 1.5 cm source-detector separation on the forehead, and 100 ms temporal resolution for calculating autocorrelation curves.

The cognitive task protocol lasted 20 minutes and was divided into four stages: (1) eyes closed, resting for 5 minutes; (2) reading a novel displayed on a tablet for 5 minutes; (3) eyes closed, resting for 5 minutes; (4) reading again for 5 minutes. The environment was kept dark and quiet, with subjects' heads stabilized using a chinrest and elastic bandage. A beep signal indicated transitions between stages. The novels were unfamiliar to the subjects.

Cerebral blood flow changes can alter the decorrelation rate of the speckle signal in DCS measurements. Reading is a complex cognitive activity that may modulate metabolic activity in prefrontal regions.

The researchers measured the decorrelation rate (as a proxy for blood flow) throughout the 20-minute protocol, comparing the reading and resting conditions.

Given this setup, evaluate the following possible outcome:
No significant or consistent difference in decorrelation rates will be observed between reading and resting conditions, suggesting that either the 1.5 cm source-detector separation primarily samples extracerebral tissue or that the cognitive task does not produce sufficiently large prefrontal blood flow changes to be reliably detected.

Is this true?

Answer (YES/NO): NO